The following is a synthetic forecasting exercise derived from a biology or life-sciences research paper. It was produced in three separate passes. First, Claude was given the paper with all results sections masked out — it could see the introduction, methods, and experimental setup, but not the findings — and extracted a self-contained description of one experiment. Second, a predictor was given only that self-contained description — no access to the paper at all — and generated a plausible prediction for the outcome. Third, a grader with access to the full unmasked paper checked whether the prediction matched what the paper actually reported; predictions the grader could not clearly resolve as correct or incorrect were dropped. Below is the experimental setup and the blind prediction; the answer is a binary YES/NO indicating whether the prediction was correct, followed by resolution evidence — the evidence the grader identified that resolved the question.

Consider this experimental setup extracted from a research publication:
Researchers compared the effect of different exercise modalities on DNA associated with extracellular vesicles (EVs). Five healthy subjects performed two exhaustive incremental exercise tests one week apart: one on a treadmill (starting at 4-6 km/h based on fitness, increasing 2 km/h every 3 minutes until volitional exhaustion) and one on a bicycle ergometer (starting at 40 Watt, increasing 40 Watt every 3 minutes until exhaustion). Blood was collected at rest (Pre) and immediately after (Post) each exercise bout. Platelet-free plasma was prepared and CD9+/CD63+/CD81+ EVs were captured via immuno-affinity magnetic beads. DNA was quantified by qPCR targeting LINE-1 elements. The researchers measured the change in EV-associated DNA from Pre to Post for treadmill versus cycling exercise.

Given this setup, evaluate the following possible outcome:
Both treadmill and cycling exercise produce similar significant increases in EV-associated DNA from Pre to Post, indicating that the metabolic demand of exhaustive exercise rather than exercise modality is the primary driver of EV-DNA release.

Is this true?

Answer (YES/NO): YES